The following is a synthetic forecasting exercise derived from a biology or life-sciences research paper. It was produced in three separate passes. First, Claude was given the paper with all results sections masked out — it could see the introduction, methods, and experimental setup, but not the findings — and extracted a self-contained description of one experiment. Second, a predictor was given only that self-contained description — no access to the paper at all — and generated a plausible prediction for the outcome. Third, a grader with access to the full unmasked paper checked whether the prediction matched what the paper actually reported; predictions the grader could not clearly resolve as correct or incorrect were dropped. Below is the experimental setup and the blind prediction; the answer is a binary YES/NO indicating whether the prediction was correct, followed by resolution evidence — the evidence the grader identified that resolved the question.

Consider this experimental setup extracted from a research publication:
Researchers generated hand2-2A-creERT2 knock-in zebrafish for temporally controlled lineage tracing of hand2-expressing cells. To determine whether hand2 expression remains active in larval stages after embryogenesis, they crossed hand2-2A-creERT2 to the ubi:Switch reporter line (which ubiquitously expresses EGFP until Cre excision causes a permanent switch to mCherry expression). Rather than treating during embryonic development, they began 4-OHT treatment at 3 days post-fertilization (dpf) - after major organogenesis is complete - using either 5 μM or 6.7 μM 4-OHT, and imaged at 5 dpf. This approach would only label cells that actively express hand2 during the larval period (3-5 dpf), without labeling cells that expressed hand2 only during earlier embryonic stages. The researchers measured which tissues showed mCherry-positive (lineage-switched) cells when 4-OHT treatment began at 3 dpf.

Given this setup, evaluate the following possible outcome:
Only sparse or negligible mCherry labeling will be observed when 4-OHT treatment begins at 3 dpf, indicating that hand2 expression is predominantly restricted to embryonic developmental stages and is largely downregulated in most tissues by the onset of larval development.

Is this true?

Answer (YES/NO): NO